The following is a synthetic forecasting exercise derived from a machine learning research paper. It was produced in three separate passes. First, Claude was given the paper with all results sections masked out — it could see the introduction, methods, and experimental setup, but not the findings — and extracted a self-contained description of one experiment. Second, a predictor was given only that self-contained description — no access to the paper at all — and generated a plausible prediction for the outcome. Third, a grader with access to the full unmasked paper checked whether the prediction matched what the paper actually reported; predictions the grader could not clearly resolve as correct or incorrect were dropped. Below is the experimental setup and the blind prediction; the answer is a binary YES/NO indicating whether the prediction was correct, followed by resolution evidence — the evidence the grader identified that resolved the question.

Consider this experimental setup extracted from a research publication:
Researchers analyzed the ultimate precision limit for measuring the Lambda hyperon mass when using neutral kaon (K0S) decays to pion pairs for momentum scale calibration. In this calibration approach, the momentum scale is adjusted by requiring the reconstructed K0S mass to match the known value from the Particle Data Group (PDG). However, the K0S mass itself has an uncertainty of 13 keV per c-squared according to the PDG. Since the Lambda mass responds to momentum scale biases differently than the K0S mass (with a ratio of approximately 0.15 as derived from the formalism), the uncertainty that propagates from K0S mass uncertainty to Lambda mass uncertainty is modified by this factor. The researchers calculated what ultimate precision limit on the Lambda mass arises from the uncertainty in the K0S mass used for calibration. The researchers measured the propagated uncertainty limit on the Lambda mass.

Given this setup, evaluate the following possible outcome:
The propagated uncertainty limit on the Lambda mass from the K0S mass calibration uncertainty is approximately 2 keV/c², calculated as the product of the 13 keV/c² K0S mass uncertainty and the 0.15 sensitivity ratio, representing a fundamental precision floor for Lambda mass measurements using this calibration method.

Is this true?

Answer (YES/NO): YES